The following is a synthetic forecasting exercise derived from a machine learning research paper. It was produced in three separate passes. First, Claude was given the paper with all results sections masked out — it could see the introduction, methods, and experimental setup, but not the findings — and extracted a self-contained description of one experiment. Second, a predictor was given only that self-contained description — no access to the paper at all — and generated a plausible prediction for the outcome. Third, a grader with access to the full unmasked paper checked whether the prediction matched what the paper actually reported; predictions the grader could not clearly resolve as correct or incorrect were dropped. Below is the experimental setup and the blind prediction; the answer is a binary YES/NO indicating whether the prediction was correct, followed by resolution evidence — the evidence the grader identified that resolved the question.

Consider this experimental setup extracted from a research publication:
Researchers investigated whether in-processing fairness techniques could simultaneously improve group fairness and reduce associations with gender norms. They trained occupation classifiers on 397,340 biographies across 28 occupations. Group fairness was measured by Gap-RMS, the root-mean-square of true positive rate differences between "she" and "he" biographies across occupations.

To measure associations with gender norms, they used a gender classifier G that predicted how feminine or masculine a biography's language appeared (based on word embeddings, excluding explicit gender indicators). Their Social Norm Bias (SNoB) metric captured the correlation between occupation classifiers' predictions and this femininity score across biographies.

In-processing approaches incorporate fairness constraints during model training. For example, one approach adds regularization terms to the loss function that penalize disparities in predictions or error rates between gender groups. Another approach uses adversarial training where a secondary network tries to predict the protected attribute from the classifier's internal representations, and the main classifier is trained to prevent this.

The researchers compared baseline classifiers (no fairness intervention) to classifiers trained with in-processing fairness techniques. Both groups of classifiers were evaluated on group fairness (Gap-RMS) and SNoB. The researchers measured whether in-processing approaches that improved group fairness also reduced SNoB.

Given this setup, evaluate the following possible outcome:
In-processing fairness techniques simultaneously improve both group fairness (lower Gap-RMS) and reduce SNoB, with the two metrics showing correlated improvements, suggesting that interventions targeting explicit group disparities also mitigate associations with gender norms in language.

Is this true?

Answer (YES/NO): NO